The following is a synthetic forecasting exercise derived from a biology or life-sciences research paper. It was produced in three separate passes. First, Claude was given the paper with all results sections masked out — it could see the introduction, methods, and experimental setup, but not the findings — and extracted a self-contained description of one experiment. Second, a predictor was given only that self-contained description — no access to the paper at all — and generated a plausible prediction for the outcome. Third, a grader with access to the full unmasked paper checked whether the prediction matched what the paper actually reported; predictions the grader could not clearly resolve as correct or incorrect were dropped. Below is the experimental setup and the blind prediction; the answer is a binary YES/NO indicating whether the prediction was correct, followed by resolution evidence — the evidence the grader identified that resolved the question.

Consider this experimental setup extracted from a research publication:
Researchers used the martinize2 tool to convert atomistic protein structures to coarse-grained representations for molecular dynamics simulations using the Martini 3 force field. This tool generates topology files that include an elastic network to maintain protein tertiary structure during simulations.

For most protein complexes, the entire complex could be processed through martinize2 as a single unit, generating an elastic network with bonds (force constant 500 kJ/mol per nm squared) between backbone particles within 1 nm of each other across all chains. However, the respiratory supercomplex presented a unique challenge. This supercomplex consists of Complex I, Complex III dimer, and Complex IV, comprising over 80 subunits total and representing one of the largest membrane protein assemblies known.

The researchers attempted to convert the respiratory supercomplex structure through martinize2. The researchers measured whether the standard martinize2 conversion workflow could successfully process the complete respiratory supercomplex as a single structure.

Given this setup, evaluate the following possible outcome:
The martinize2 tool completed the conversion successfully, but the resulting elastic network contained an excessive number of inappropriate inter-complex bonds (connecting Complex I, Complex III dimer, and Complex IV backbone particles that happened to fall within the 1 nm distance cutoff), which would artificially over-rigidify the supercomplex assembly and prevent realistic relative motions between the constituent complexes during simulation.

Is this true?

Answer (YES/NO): NO